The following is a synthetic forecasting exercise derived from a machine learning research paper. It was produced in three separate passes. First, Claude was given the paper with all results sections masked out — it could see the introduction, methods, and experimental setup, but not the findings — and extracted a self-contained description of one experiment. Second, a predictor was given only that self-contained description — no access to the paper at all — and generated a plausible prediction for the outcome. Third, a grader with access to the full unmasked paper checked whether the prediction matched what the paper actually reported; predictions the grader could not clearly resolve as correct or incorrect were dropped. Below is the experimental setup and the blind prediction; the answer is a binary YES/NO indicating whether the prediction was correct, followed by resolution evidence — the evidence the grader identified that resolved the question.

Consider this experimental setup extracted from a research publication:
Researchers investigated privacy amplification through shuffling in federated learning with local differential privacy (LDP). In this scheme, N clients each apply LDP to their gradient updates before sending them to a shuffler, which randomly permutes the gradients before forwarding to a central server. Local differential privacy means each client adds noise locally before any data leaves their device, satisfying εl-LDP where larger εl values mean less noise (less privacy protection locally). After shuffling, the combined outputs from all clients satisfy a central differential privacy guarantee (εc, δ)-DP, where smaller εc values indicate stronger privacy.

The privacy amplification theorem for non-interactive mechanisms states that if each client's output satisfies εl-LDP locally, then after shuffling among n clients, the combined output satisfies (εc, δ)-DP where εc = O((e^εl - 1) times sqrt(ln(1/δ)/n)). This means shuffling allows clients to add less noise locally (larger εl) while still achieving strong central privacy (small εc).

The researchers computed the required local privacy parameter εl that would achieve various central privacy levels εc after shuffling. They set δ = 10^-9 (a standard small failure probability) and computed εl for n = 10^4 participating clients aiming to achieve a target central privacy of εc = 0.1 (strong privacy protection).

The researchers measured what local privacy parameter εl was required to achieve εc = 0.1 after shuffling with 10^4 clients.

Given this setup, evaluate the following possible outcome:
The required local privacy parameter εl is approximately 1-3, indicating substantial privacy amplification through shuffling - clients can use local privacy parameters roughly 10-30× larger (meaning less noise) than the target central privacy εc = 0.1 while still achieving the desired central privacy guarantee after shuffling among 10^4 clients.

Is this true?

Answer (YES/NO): YES